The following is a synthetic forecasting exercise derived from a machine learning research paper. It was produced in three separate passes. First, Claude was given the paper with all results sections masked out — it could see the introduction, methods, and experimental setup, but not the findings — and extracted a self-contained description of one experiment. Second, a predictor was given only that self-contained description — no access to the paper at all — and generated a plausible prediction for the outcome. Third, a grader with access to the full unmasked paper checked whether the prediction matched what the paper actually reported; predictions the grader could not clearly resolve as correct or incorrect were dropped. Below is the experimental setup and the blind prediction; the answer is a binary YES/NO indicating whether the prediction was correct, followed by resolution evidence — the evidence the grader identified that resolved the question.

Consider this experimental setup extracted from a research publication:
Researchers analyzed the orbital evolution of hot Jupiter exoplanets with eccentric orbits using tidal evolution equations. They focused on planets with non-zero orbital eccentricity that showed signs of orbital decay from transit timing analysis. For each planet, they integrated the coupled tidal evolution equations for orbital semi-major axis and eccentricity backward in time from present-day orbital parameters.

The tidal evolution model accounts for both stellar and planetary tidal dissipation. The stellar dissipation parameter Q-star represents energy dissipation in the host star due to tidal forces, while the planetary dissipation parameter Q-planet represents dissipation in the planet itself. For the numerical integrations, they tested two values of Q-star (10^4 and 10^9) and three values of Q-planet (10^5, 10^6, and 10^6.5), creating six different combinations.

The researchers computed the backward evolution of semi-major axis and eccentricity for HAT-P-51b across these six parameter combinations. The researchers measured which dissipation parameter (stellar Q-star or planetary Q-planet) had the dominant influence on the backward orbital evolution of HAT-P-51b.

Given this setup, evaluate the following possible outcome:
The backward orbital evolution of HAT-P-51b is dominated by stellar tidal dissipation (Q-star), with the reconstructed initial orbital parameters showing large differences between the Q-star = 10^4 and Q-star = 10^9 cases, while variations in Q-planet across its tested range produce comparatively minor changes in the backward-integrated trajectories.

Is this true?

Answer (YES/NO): NO